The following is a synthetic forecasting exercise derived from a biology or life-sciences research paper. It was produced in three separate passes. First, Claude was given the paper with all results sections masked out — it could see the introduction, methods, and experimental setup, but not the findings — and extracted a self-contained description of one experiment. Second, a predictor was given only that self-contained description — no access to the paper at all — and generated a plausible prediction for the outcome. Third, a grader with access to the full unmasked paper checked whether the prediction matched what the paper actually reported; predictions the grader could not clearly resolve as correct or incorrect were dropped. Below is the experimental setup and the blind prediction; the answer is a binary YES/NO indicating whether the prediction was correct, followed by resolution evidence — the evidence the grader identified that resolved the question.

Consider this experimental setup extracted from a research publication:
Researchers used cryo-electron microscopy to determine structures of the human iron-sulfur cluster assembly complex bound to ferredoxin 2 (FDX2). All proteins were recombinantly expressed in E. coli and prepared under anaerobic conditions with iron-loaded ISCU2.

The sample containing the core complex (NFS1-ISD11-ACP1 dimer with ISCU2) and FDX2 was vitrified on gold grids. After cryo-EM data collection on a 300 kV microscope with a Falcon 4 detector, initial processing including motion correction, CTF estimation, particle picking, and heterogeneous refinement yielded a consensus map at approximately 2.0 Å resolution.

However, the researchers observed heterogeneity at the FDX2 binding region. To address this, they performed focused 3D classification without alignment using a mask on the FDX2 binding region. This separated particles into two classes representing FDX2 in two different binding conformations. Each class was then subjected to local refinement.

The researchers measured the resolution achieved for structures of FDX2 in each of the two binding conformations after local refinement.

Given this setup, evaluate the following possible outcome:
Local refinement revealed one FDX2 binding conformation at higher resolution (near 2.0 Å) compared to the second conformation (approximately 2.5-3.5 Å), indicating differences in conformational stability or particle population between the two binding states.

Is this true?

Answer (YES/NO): NO